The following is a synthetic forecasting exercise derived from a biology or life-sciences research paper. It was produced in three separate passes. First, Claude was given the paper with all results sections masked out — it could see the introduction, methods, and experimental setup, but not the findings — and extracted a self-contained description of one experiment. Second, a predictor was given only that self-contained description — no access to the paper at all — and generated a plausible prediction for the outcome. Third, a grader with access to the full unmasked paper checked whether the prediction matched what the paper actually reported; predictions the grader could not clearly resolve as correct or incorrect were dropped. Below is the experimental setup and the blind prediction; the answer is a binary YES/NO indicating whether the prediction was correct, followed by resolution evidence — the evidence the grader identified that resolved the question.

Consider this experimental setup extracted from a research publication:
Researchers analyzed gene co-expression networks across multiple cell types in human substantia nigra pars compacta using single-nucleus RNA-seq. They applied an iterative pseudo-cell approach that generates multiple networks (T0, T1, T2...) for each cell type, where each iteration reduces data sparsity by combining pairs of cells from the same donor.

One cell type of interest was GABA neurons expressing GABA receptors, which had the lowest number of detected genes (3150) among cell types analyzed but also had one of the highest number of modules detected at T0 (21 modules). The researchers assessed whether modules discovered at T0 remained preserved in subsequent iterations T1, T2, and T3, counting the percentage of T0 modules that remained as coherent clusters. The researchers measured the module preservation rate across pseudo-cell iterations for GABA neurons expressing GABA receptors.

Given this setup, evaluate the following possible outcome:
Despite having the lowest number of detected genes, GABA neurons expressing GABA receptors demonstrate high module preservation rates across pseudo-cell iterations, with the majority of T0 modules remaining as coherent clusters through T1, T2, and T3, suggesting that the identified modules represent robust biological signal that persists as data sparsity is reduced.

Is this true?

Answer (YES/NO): NO